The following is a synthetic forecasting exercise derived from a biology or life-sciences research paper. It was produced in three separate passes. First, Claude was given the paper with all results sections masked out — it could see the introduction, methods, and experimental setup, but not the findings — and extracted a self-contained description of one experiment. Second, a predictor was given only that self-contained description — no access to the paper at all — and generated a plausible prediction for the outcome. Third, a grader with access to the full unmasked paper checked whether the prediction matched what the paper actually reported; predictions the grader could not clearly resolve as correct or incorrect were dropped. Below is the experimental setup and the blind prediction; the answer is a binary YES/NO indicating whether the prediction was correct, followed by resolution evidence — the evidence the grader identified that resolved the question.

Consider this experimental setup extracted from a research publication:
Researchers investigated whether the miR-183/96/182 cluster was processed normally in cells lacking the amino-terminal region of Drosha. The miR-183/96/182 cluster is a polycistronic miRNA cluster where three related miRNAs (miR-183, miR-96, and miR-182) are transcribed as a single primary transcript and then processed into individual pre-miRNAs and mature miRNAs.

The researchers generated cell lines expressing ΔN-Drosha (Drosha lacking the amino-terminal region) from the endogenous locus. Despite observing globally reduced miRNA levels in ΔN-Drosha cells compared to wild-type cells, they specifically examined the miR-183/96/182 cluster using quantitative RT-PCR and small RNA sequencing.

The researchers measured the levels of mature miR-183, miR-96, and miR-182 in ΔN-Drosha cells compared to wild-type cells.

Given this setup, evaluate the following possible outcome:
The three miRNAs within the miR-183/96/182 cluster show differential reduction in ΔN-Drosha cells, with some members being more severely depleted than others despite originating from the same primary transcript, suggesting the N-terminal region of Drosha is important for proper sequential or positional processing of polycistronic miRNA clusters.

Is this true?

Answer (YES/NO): NO